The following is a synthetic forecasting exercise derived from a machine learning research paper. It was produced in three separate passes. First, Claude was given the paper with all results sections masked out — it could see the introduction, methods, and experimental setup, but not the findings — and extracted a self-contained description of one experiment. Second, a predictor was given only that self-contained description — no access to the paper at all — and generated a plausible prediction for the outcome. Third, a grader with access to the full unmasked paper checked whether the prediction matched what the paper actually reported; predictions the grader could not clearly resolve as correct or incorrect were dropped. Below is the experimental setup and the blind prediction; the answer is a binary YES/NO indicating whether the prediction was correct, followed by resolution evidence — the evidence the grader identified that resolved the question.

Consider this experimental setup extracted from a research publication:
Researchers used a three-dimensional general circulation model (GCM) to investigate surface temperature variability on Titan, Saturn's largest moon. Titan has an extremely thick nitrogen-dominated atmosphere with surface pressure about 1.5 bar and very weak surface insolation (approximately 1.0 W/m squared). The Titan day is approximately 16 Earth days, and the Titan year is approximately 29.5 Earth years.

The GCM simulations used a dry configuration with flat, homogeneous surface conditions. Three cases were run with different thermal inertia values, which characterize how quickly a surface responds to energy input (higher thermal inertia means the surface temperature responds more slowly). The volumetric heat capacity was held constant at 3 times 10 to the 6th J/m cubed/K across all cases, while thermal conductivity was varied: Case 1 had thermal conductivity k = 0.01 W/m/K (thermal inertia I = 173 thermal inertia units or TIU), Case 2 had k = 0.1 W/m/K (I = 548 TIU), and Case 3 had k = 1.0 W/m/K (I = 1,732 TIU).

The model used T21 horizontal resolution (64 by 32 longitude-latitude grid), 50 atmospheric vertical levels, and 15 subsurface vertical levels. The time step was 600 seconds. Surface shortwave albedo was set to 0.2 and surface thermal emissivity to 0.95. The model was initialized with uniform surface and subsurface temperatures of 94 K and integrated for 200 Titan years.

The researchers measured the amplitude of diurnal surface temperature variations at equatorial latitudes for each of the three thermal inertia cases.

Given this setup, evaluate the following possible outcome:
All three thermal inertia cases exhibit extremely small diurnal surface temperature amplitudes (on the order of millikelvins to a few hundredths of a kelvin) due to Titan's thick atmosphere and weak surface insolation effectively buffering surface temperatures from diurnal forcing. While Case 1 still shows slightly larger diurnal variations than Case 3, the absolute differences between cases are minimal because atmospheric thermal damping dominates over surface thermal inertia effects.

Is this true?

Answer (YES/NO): NO